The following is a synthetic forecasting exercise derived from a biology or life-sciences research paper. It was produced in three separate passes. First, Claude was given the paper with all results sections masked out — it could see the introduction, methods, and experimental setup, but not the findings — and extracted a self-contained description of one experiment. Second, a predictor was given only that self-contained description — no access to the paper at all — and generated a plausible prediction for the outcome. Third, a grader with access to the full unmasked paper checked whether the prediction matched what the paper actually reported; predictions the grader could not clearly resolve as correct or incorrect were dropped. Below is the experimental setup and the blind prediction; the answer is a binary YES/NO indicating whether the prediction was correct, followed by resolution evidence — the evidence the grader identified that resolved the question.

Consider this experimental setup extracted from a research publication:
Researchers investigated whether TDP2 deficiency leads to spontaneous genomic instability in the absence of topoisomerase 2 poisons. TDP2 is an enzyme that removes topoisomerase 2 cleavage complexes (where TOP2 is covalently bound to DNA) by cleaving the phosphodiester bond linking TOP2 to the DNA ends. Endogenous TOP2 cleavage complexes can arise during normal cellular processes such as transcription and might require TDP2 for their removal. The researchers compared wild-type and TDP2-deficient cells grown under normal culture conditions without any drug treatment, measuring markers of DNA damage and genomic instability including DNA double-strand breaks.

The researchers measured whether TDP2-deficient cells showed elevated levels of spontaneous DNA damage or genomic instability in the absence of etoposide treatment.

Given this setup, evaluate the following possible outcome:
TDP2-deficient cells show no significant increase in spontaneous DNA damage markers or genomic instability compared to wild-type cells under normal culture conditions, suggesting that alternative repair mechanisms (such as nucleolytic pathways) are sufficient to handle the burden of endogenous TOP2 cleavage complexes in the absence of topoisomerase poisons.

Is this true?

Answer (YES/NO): YES